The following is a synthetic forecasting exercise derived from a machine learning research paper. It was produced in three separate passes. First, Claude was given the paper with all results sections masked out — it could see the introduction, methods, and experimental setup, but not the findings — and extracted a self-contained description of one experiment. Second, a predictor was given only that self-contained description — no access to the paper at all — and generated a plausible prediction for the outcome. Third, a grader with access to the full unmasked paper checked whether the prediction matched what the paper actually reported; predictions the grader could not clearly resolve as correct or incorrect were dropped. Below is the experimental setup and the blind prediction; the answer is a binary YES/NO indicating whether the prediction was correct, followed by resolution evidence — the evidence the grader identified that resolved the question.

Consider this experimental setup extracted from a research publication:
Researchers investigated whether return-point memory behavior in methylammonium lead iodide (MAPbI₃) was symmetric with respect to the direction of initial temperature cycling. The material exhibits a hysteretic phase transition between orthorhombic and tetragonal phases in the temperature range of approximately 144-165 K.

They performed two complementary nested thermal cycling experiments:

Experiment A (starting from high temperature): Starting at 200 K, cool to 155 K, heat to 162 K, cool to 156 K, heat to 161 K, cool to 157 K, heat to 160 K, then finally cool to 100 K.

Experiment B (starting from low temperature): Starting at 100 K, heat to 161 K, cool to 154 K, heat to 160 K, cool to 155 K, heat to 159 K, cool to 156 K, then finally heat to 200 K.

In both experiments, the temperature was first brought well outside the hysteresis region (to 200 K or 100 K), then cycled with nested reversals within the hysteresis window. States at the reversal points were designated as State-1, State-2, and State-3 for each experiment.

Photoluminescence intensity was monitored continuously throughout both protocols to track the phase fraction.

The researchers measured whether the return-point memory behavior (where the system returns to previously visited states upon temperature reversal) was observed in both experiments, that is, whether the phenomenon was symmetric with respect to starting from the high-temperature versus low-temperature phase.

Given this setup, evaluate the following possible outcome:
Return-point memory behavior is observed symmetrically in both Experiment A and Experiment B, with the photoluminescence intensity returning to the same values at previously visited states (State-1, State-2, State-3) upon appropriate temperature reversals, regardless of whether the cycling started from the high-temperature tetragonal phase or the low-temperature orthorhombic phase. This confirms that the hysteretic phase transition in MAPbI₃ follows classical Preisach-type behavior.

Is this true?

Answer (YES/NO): YES